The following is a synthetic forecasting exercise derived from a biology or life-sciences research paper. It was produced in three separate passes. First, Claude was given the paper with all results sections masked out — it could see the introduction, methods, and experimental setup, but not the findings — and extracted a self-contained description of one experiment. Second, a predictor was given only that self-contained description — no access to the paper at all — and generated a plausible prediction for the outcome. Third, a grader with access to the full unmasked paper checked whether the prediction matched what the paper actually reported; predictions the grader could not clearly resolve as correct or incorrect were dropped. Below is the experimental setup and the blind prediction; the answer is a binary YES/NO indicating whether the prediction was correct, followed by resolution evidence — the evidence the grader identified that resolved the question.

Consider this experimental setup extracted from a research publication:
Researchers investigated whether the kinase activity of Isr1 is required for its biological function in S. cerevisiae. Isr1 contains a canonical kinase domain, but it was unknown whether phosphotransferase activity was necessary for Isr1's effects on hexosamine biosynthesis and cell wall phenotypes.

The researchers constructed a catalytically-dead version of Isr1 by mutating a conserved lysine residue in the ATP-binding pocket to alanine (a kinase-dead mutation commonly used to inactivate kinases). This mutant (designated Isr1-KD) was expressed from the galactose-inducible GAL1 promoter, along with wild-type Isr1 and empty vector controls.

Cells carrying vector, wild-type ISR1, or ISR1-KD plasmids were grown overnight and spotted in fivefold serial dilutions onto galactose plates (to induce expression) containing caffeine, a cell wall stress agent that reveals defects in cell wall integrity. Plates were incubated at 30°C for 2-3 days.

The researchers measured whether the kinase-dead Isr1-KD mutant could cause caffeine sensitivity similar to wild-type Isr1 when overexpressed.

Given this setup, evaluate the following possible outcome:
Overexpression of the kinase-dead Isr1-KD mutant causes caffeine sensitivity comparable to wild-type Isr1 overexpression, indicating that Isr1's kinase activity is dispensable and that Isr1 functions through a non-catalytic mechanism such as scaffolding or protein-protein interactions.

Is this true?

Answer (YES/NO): NO